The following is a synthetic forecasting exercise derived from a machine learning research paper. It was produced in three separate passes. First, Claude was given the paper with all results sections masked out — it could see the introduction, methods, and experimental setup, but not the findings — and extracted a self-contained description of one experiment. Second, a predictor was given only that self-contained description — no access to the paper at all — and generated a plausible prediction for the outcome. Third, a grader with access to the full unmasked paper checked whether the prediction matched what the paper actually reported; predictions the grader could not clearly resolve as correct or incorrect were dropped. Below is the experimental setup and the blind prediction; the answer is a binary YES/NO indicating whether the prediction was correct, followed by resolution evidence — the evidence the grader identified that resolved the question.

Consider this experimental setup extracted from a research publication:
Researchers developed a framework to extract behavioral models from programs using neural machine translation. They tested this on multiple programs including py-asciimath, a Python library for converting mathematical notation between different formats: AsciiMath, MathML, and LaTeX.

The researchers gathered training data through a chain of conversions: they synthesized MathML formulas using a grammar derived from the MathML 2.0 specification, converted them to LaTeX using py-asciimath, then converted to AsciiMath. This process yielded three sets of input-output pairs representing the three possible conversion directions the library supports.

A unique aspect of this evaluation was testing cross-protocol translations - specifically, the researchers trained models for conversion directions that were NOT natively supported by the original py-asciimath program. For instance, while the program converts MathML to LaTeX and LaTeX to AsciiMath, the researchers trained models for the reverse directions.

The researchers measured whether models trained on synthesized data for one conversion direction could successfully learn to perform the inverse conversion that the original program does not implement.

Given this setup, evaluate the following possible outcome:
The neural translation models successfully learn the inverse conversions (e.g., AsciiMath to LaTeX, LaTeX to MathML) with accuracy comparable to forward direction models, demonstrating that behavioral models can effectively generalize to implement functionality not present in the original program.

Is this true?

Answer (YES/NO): NO